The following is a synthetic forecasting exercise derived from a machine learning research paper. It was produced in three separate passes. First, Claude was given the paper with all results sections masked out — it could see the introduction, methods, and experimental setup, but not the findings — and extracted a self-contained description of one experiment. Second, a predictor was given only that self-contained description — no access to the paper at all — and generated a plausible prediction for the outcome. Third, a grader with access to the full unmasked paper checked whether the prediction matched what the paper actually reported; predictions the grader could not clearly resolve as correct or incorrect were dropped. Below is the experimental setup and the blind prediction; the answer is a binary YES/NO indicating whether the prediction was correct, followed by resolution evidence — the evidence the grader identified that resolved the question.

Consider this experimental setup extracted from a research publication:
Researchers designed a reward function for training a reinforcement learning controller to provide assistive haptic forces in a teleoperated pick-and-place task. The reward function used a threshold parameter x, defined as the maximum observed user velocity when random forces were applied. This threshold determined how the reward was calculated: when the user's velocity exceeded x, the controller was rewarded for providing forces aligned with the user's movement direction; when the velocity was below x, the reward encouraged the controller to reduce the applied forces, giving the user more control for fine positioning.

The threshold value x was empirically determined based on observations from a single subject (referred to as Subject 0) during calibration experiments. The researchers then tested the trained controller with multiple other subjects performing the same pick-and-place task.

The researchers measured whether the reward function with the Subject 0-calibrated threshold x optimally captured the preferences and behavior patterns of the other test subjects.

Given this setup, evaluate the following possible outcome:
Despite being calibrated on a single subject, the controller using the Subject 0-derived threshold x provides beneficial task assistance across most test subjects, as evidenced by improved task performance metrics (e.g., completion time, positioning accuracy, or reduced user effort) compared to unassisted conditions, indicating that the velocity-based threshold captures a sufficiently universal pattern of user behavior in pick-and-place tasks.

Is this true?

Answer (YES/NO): NO